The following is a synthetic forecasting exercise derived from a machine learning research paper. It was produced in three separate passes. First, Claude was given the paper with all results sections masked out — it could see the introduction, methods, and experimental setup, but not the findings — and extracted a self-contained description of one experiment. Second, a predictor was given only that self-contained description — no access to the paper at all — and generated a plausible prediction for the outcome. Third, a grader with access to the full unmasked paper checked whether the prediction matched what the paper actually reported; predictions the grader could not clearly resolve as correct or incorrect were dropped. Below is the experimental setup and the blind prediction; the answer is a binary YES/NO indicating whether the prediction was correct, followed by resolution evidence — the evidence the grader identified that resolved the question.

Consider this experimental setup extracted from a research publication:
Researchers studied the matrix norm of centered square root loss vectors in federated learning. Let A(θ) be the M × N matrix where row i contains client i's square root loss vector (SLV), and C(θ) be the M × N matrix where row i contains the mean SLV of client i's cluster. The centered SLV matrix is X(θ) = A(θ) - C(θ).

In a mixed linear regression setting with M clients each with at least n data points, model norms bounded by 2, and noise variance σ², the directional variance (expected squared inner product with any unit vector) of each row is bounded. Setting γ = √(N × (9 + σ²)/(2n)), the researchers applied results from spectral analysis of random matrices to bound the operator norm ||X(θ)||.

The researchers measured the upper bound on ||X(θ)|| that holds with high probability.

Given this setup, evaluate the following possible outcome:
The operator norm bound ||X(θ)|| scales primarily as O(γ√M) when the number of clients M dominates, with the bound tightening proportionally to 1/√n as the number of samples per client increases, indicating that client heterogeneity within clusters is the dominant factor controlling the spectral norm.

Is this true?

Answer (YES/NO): NO